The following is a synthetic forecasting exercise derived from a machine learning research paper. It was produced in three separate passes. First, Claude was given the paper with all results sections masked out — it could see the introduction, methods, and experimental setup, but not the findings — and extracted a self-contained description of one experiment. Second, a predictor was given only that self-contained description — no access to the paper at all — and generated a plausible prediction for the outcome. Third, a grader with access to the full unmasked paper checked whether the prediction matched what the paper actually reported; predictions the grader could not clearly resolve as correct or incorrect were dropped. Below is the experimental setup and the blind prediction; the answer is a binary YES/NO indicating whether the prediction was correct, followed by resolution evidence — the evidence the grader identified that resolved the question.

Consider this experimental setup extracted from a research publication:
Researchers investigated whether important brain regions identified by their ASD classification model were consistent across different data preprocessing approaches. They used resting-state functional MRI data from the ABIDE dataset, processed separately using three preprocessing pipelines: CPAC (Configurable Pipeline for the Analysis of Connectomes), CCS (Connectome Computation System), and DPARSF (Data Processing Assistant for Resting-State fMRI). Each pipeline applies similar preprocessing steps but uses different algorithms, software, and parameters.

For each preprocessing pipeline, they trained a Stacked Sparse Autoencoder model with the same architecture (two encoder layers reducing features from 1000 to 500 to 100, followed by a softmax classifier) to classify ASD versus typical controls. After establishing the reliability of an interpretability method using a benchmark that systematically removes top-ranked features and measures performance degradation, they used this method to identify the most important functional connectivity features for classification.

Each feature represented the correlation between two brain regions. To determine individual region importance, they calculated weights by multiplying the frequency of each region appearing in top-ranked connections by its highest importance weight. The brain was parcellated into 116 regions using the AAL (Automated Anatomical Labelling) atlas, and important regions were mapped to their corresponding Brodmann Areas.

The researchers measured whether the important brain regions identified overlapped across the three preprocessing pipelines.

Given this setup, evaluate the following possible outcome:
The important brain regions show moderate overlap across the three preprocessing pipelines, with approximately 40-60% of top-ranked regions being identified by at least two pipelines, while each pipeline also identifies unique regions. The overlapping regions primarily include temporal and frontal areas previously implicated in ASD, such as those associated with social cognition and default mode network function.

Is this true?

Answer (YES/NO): NO